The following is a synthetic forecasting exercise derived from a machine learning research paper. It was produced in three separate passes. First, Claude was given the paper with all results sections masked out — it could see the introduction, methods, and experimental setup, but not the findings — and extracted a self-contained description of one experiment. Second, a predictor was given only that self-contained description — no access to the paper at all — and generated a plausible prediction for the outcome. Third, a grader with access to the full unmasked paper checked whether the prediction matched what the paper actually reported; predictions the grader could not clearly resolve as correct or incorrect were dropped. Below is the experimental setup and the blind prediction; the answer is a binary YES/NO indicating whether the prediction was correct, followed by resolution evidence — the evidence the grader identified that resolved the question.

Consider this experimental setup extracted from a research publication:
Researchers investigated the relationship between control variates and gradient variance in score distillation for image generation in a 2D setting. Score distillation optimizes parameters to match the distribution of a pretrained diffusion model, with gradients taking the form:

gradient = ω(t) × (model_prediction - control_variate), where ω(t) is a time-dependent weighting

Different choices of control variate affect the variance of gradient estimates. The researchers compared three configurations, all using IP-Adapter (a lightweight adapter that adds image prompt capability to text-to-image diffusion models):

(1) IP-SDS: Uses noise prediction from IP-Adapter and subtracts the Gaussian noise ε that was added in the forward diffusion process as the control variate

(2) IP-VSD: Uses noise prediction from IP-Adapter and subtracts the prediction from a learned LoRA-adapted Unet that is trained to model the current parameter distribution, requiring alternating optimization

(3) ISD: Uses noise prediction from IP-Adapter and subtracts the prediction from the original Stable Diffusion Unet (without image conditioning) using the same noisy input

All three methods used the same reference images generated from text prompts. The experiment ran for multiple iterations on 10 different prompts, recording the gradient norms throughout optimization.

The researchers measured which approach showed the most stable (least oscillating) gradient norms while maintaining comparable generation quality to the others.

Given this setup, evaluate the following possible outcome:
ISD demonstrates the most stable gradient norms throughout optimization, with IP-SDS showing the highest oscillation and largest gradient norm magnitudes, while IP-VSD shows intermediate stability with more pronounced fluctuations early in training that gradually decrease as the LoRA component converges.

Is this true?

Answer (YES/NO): NO